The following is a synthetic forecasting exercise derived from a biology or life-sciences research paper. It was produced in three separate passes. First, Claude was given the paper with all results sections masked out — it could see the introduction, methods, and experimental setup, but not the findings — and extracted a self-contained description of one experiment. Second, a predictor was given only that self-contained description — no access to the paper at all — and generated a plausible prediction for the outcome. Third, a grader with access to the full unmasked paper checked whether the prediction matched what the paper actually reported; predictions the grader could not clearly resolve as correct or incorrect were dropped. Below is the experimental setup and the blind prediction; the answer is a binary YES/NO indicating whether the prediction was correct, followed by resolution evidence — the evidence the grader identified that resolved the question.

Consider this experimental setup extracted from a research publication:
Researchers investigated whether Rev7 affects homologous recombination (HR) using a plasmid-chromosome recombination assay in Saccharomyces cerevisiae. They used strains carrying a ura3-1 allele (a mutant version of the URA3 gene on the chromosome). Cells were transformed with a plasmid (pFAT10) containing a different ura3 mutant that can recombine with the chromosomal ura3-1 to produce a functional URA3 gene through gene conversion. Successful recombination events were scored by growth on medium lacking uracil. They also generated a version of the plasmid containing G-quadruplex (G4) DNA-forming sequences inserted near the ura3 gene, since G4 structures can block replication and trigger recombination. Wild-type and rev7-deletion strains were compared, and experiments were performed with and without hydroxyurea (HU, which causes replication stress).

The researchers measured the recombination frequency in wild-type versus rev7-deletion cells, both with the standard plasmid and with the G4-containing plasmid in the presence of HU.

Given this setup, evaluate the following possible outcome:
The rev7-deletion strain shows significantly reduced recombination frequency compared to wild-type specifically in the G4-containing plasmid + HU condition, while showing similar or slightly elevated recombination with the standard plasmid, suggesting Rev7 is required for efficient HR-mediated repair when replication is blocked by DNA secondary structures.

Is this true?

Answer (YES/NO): NO